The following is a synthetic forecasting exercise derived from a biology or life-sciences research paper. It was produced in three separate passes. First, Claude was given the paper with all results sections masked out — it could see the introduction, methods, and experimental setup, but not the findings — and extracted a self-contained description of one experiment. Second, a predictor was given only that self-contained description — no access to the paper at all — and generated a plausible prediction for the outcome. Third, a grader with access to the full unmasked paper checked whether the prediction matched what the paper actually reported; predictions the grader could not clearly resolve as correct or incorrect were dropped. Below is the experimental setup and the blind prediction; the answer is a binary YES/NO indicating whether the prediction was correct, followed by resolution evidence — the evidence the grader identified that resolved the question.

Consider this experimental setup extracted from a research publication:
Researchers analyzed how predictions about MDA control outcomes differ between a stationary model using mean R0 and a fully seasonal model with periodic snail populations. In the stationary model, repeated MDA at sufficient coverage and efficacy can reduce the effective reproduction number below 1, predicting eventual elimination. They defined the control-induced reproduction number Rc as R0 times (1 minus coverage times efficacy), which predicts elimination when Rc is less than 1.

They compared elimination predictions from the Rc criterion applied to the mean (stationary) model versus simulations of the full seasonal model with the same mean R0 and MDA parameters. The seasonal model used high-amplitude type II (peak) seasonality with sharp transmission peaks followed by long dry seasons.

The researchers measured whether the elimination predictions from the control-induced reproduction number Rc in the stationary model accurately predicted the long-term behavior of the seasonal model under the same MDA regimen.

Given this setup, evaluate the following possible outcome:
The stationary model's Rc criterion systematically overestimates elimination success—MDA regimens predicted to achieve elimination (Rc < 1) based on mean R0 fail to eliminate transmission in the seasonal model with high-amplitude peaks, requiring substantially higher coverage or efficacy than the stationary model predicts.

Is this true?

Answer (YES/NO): YES